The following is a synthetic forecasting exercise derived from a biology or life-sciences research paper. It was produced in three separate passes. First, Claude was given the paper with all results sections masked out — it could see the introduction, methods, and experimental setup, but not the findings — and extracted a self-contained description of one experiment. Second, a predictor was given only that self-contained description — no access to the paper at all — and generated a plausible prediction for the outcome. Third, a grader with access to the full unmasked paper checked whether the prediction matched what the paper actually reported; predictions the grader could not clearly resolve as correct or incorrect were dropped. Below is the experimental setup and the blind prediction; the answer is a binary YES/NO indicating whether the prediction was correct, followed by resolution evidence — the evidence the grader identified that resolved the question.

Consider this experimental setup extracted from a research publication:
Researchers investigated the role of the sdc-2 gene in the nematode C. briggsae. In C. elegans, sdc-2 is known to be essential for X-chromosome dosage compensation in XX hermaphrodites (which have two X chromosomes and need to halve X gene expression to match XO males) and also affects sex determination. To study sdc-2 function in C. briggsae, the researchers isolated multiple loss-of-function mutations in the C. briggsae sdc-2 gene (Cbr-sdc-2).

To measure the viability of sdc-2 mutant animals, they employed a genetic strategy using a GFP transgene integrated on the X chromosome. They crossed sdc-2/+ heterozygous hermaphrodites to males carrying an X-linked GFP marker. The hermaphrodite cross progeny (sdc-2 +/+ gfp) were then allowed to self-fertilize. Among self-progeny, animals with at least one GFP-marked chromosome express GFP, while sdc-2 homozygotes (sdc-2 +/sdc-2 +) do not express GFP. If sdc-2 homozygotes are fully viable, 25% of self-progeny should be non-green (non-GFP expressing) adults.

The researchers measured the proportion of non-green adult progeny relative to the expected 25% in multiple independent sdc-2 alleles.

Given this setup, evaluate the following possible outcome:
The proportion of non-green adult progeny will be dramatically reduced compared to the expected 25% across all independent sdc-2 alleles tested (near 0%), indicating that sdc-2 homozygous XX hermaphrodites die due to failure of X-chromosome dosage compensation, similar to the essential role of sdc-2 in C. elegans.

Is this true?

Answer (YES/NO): YES